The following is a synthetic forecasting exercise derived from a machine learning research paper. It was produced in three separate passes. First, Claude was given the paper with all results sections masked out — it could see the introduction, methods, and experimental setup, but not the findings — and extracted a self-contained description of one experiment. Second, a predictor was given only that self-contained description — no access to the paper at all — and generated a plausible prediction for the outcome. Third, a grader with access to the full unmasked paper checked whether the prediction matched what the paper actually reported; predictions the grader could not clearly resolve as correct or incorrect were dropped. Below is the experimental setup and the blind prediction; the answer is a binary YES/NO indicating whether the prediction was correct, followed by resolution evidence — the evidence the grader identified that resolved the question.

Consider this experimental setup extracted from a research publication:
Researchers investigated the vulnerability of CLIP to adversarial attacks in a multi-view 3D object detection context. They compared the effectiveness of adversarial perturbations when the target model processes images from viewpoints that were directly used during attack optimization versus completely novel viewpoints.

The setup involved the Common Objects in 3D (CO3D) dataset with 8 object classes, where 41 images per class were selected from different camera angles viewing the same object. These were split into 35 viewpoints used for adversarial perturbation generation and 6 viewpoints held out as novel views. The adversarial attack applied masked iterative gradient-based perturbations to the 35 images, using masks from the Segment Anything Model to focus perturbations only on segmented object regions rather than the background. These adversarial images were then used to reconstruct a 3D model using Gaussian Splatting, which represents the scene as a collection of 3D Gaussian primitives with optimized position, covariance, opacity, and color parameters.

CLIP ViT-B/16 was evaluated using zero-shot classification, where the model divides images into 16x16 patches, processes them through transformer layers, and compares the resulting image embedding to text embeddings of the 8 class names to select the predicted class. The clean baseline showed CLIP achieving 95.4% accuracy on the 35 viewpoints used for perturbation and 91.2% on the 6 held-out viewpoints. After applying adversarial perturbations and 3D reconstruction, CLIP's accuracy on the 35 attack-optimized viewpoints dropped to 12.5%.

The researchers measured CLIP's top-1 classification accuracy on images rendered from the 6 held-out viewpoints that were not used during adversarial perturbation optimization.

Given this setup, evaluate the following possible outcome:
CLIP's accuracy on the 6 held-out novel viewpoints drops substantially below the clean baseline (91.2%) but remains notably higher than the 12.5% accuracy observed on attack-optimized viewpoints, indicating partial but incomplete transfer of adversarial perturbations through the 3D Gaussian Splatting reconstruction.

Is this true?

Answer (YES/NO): YES